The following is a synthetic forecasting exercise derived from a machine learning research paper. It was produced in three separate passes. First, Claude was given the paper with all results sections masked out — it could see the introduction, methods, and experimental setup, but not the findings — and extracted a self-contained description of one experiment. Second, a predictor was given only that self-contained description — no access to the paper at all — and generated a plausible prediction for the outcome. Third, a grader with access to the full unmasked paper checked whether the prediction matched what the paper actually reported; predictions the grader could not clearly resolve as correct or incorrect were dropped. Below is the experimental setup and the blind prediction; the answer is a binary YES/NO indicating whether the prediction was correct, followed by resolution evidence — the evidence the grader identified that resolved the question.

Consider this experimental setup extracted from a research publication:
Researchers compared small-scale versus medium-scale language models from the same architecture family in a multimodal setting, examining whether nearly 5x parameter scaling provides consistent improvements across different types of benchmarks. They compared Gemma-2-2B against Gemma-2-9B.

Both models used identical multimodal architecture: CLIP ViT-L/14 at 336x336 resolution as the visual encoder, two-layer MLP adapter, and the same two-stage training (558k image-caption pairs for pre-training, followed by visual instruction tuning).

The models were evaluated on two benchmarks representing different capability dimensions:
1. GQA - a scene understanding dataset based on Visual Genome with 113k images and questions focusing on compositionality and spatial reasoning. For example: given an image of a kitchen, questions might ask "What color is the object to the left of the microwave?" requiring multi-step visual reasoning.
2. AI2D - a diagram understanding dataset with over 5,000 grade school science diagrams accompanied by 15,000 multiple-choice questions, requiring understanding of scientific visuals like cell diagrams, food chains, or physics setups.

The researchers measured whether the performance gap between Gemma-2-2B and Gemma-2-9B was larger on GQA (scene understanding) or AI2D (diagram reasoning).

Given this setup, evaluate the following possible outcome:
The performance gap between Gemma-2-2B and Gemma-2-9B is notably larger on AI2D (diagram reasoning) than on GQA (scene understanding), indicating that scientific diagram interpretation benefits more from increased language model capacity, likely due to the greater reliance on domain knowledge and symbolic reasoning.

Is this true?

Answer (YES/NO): YES